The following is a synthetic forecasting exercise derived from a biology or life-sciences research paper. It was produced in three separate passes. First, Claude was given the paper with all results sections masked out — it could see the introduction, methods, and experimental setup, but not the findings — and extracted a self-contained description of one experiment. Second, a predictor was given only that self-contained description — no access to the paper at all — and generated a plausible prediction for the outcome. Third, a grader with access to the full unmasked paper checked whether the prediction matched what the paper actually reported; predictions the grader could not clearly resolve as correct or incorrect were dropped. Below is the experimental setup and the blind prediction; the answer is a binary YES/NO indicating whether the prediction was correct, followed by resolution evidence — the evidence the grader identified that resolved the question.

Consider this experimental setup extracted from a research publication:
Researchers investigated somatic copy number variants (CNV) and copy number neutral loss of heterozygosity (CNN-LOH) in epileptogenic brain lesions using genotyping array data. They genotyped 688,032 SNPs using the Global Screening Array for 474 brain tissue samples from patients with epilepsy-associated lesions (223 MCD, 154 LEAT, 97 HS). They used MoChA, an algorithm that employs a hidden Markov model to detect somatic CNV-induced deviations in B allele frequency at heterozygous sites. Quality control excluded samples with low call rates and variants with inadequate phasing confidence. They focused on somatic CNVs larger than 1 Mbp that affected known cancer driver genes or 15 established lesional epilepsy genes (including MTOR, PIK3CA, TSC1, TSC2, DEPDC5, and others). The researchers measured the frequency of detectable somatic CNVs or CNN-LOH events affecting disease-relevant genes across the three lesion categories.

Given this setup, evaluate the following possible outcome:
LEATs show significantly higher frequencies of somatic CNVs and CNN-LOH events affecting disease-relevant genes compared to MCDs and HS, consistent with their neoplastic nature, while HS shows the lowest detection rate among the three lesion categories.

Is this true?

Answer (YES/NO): YES